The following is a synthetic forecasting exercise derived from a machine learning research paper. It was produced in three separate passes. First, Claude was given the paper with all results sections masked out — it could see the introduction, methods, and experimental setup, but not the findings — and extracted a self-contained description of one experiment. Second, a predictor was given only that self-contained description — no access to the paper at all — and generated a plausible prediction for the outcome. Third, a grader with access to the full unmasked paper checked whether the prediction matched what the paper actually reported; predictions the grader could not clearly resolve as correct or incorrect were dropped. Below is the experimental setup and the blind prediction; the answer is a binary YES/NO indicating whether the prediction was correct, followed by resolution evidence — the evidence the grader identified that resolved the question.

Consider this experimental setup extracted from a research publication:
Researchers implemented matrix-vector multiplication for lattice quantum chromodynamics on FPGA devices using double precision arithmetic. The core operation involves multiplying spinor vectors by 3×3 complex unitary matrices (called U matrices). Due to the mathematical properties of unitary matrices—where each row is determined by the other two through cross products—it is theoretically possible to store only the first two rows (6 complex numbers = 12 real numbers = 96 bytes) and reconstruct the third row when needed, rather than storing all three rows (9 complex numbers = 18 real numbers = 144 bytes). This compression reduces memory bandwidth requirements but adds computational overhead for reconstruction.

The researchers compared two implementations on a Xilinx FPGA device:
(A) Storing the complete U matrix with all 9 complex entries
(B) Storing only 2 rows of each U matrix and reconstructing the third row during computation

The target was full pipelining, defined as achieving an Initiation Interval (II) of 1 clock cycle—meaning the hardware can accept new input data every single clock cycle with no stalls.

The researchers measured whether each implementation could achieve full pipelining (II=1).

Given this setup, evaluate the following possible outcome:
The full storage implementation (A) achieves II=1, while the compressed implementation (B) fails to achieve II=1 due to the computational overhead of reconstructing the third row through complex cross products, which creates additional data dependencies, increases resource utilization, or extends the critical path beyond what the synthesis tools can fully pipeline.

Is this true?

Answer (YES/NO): YES